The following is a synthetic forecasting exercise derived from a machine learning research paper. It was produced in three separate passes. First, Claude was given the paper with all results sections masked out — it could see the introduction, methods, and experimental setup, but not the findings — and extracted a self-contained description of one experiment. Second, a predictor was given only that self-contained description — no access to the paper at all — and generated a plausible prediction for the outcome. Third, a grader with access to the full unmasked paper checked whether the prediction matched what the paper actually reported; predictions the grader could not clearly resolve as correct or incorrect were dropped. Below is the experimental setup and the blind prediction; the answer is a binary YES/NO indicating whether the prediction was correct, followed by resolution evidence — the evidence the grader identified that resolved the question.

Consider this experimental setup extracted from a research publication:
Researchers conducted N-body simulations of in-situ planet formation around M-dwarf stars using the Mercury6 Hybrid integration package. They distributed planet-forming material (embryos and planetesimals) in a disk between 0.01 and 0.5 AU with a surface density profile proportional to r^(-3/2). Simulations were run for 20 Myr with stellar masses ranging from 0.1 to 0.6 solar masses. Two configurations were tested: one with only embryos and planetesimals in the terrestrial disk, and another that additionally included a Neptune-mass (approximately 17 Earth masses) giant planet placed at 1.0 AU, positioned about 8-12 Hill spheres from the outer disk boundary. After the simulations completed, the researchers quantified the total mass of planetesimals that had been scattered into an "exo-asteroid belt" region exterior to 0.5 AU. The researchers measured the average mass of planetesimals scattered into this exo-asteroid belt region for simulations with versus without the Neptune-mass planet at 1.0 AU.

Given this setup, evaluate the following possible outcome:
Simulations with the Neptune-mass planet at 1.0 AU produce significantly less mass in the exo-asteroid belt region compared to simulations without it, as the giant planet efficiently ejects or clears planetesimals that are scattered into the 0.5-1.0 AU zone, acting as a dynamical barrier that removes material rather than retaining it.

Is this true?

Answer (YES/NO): YES